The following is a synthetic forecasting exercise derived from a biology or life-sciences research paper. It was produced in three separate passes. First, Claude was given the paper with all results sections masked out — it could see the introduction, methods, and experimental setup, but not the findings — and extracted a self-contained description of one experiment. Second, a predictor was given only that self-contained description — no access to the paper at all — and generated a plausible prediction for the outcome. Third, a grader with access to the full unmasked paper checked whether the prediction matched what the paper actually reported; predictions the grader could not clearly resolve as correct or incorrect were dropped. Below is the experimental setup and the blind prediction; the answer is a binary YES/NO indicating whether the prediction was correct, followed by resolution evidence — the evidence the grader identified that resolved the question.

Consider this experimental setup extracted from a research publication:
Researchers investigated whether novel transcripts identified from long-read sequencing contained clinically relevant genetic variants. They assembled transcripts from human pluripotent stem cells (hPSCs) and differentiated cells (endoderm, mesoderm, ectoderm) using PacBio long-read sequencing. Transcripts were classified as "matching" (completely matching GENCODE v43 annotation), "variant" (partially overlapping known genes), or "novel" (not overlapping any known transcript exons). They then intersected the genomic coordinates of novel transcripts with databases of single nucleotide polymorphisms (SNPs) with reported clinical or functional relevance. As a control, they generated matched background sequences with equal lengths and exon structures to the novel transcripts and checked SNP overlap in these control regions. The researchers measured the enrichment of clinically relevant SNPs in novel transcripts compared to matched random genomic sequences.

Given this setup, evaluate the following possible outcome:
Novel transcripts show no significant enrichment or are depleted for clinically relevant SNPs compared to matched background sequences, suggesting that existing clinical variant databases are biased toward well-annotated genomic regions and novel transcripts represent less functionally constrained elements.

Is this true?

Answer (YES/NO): NO